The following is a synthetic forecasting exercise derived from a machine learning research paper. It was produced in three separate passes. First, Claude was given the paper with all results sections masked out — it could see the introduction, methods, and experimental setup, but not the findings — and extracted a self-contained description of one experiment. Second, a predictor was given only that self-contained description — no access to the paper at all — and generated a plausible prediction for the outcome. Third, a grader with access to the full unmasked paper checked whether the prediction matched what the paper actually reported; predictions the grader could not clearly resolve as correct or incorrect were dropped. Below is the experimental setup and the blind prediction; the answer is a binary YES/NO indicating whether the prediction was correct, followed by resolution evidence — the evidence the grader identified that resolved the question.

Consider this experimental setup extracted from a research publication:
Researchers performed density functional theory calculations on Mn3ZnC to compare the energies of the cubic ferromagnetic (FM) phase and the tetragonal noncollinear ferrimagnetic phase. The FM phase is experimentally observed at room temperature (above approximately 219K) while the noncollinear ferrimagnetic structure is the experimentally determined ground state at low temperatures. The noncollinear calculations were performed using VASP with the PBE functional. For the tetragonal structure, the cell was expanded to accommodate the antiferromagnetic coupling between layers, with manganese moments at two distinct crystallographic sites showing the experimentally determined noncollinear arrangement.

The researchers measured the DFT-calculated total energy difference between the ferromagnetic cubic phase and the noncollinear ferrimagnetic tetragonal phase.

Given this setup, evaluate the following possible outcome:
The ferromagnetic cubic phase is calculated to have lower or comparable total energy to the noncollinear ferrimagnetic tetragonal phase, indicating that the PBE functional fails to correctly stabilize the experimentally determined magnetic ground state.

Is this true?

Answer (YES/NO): YES